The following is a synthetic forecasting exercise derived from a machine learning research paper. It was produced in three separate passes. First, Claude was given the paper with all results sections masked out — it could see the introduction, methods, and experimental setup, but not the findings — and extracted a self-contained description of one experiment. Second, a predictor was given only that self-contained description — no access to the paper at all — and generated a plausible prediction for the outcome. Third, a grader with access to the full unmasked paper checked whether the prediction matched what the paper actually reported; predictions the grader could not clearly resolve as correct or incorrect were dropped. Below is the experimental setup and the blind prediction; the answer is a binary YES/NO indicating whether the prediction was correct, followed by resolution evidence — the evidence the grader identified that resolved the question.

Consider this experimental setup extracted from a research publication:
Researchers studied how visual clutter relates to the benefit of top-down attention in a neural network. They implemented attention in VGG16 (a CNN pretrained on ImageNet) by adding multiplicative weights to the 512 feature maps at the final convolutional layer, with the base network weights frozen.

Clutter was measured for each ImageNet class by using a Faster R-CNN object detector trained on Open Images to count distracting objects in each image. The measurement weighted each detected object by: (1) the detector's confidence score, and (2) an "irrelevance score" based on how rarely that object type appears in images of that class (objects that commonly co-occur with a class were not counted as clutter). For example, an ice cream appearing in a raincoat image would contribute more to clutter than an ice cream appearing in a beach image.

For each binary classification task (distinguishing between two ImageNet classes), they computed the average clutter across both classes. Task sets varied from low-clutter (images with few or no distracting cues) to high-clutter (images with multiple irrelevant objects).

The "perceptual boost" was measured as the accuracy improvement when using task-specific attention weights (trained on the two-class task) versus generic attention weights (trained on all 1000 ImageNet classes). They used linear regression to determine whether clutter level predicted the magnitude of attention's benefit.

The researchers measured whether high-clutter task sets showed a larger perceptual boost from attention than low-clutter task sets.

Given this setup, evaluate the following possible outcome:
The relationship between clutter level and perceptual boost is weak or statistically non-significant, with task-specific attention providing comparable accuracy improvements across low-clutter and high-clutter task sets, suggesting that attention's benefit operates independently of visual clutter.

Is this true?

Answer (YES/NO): NO